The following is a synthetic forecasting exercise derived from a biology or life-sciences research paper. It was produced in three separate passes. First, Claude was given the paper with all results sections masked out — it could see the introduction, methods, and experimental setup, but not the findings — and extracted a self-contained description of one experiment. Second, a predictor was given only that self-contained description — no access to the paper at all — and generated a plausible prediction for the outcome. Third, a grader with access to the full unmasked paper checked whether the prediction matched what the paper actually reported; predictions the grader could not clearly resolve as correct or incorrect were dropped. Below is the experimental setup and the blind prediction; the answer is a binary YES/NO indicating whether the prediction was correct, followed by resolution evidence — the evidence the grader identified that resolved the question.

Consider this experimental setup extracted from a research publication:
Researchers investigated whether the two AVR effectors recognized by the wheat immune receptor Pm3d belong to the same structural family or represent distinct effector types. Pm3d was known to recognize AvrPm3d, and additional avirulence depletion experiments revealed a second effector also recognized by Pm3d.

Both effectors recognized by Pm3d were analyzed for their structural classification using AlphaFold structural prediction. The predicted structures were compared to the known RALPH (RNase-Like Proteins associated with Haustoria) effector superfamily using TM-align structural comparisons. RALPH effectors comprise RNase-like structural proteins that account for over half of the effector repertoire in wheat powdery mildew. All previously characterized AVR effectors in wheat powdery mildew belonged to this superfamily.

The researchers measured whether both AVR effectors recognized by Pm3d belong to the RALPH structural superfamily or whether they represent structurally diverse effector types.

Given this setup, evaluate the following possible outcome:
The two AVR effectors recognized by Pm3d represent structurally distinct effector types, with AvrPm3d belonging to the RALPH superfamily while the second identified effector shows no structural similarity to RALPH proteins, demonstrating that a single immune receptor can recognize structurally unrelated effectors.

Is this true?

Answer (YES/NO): NO